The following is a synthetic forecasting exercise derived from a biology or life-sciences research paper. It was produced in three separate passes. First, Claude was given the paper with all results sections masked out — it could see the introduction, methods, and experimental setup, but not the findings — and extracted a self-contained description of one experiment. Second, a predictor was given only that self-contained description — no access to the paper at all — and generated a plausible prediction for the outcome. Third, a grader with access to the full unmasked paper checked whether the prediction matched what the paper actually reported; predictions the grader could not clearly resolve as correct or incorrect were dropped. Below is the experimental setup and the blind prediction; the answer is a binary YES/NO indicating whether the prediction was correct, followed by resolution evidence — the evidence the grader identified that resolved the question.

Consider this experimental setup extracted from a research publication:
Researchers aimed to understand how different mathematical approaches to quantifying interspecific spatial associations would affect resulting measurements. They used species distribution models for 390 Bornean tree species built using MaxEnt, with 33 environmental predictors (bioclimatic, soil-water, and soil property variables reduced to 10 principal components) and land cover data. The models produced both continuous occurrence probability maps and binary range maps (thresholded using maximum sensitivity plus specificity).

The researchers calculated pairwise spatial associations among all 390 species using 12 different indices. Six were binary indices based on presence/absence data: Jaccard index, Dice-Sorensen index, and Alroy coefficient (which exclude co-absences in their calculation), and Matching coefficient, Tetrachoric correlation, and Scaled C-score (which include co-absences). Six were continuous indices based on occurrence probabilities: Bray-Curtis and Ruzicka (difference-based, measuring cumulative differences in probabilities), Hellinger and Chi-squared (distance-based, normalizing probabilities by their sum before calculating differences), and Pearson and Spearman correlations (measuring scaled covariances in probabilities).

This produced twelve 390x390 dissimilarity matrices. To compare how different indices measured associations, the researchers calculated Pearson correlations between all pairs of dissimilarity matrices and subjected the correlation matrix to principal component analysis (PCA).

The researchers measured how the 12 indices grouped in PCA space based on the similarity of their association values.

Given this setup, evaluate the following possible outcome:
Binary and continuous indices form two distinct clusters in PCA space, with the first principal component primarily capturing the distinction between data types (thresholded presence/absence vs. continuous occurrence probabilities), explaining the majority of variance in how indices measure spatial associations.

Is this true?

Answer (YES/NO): NO